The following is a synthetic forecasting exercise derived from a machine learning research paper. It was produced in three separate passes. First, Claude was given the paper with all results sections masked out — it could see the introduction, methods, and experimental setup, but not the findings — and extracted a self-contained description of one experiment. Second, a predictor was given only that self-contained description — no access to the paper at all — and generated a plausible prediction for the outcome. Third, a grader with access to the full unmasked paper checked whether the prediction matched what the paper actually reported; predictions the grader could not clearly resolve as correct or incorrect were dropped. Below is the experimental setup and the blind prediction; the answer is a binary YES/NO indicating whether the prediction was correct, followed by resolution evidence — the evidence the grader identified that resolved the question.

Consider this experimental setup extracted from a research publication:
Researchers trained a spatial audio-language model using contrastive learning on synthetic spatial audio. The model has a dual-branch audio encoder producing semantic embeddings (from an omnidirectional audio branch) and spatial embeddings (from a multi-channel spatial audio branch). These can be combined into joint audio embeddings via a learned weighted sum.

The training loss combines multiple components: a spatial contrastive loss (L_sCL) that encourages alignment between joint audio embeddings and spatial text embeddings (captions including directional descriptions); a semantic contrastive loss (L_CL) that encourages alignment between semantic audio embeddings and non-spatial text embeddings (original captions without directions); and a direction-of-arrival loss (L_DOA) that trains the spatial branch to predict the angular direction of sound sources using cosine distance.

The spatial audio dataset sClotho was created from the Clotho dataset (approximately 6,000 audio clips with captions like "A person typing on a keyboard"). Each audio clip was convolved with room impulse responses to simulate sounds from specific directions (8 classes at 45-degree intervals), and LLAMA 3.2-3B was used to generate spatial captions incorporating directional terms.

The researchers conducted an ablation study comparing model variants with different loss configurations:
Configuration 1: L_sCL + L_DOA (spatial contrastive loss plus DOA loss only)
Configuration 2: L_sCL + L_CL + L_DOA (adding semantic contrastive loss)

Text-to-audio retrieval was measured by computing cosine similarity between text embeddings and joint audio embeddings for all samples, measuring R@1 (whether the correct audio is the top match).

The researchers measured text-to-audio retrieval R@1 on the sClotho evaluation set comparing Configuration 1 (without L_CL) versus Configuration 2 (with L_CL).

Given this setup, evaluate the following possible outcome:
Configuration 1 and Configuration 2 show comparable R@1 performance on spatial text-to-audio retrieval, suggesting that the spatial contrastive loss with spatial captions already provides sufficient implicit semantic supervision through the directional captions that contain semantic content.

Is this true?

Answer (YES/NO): NO